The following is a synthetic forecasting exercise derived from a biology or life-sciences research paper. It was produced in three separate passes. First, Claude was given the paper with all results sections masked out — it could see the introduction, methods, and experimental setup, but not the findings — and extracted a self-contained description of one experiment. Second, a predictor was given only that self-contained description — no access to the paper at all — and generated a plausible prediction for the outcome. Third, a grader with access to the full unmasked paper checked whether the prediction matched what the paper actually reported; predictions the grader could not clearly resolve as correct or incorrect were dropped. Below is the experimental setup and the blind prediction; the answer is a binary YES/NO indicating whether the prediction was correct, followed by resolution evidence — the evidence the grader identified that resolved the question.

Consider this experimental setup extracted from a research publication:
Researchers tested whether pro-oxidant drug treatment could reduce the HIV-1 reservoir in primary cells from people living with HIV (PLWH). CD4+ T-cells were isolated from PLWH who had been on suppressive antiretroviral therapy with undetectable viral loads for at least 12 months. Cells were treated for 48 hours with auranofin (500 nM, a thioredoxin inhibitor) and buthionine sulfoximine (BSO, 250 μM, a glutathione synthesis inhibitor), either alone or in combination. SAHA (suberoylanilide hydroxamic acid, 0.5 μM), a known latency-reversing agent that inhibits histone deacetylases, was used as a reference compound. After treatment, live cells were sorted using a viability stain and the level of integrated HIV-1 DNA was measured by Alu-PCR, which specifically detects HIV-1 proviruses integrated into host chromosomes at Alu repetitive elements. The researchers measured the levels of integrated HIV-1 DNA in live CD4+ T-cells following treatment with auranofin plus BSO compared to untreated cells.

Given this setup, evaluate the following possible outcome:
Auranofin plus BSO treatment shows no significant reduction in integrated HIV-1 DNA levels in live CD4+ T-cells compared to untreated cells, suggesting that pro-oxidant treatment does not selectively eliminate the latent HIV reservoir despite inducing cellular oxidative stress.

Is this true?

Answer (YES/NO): NO